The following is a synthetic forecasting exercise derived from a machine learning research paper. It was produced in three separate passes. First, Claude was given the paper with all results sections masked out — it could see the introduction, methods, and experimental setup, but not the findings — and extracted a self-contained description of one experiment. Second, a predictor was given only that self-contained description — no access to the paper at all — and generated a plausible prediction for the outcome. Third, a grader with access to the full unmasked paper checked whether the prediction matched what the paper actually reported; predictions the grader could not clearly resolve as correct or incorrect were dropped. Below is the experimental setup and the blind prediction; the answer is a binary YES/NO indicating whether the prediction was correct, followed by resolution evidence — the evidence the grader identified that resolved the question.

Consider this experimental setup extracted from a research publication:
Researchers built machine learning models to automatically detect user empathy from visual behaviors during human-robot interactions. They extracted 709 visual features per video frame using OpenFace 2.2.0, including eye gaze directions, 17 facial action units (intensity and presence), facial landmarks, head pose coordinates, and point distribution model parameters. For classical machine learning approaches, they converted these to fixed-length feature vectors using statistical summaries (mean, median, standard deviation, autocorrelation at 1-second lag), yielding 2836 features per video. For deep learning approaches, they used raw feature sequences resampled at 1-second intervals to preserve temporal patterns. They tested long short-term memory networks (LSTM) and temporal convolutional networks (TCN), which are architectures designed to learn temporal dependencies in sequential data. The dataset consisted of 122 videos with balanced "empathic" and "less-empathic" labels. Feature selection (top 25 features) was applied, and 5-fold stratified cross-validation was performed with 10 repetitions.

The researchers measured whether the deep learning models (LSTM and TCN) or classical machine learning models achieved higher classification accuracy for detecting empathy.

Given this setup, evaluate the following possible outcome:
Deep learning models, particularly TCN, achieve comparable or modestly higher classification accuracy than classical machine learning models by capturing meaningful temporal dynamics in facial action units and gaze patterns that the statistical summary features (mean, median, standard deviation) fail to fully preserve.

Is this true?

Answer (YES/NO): NO